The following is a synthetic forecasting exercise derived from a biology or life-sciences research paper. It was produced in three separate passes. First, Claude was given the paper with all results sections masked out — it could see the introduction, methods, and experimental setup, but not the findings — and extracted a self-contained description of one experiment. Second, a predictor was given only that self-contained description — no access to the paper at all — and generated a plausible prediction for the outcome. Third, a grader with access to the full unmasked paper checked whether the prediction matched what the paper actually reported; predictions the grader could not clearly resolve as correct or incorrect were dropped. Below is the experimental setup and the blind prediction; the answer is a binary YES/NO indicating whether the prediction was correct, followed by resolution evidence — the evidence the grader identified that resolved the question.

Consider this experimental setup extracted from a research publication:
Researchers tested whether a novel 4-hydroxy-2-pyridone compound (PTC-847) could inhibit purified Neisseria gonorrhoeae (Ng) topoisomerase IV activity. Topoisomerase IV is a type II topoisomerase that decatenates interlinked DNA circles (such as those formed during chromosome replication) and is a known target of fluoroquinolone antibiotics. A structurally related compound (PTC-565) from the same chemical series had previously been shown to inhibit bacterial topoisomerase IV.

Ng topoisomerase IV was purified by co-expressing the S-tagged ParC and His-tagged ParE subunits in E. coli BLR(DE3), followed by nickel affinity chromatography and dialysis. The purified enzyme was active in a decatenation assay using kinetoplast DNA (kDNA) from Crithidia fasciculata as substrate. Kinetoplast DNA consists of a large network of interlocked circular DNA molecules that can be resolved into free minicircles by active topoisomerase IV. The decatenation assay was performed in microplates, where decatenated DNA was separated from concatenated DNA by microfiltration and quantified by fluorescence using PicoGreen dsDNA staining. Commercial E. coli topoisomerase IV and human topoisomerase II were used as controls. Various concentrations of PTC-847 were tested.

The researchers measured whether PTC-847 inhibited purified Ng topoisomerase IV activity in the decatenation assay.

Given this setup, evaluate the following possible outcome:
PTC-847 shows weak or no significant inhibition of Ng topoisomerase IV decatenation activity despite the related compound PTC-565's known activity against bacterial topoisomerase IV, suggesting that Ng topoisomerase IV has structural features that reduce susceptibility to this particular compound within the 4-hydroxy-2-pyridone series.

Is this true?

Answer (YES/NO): NO